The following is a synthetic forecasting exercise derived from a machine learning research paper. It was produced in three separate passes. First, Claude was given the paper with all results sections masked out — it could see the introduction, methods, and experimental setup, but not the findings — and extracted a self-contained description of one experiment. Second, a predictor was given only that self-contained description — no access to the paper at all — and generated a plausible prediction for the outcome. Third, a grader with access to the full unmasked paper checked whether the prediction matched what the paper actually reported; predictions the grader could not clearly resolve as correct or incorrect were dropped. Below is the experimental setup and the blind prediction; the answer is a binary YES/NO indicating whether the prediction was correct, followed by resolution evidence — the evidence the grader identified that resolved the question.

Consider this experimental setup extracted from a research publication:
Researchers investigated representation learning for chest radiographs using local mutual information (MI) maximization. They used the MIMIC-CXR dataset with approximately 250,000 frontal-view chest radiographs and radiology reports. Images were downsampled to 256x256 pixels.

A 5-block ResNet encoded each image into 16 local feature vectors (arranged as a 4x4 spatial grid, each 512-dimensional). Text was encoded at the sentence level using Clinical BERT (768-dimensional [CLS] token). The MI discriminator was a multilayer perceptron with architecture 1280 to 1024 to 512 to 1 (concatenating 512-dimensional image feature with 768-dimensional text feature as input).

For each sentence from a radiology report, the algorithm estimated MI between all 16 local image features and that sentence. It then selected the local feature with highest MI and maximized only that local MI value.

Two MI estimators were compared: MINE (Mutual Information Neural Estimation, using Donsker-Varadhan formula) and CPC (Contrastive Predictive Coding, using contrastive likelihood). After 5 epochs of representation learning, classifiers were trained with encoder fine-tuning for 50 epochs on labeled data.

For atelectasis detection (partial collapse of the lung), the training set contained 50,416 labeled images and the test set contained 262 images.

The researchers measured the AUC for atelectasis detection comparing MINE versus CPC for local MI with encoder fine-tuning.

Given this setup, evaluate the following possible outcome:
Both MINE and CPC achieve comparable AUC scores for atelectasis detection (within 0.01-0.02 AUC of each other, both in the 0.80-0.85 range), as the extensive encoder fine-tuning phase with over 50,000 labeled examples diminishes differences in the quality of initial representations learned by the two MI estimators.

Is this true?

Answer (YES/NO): NO